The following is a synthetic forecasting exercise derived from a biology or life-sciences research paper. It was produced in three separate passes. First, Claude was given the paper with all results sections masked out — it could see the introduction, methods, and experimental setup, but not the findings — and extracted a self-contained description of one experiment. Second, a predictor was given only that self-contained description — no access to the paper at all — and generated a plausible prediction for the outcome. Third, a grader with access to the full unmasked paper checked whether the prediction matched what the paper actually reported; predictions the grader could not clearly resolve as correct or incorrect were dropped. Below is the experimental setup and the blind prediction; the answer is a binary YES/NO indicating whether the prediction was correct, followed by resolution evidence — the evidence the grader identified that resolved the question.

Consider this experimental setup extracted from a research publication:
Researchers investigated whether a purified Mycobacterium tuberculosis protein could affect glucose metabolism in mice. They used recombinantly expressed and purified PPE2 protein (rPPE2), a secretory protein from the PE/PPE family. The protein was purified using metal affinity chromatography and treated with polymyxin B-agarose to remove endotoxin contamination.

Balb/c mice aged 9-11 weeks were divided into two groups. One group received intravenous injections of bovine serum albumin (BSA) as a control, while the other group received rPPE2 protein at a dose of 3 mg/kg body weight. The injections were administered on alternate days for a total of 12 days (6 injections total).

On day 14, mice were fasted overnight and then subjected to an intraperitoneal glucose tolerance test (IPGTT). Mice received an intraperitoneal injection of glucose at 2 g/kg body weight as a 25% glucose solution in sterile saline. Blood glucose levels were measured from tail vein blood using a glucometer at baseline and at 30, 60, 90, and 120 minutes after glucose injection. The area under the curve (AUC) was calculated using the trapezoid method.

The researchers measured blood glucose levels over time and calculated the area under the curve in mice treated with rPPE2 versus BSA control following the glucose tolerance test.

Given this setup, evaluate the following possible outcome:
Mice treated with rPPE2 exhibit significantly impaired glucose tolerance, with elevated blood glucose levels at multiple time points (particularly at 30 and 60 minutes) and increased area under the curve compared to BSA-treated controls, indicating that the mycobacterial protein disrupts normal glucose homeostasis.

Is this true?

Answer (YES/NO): YES